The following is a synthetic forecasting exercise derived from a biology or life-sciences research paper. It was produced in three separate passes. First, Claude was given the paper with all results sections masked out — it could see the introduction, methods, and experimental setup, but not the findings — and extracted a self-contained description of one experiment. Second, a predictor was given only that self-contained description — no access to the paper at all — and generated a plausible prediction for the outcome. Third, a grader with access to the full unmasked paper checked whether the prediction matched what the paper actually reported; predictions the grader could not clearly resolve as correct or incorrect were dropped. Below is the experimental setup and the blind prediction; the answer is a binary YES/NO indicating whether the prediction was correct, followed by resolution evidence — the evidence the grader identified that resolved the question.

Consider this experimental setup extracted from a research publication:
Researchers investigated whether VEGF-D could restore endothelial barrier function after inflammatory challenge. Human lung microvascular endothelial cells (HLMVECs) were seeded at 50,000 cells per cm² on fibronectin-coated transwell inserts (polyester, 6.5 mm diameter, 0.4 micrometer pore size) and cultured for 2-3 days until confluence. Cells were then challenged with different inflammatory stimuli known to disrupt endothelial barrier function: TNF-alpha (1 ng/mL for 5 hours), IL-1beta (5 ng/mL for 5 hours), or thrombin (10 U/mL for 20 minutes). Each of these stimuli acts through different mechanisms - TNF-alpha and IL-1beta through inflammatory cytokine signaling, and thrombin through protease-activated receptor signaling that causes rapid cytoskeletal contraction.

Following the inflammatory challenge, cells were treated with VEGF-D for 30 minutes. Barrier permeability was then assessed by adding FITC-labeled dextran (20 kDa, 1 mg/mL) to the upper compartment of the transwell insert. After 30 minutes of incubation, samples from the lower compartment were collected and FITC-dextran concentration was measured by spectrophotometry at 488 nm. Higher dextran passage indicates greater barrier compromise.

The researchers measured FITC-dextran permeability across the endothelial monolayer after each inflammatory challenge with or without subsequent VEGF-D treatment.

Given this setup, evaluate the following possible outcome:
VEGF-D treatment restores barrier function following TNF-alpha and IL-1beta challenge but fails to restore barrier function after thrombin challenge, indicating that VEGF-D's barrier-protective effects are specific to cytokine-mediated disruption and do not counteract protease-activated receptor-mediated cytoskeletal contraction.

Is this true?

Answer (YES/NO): NO